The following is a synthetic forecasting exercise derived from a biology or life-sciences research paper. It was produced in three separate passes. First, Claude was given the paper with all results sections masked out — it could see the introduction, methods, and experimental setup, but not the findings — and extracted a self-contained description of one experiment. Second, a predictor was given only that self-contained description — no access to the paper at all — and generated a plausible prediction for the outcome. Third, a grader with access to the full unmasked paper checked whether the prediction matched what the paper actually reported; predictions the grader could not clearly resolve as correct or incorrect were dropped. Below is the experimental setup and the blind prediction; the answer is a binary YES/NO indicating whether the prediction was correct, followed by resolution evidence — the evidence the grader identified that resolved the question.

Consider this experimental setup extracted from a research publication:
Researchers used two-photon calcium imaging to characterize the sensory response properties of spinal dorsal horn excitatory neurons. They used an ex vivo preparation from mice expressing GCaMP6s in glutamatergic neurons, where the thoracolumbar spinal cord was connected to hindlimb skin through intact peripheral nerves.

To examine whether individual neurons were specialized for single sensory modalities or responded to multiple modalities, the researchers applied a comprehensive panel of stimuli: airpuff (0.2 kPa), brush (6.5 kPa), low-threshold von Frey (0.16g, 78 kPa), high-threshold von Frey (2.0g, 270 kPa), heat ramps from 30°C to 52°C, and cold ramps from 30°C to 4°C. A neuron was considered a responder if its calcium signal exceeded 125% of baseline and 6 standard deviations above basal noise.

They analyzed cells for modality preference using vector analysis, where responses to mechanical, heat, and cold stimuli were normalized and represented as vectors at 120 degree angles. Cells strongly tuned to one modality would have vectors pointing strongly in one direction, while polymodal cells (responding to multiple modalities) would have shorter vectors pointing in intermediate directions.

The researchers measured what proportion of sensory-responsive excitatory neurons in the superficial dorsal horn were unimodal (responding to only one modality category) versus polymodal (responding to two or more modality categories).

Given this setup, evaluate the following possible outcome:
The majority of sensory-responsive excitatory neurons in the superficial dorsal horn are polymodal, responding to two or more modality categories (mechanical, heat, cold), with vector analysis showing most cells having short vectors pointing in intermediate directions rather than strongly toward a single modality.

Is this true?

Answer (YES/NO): NO